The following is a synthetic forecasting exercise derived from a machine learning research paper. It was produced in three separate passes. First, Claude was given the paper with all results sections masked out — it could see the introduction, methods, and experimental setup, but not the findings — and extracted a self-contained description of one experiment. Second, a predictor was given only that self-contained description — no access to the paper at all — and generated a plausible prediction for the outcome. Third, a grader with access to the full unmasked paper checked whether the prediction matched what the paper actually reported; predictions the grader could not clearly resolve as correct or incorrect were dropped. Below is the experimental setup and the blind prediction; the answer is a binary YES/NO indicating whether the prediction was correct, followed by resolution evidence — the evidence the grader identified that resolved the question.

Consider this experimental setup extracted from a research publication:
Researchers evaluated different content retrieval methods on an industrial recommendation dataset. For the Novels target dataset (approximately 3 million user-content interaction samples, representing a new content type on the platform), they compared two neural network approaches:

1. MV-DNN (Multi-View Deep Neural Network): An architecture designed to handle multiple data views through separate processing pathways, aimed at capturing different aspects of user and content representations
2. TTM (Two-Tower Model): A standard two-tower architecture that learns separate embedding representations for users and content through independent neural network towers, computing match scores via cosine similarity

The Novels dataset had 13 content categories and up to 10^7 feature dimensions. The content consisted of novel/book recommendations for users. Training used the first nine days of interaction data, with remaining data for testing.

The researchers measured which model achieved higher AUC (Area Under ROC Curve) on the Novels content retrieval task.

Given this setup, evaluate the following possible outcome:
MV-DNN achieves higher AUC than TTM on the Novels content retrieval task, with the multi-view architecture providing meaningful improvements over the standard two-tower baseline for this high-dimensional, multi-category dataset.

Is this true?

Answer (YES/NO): NO